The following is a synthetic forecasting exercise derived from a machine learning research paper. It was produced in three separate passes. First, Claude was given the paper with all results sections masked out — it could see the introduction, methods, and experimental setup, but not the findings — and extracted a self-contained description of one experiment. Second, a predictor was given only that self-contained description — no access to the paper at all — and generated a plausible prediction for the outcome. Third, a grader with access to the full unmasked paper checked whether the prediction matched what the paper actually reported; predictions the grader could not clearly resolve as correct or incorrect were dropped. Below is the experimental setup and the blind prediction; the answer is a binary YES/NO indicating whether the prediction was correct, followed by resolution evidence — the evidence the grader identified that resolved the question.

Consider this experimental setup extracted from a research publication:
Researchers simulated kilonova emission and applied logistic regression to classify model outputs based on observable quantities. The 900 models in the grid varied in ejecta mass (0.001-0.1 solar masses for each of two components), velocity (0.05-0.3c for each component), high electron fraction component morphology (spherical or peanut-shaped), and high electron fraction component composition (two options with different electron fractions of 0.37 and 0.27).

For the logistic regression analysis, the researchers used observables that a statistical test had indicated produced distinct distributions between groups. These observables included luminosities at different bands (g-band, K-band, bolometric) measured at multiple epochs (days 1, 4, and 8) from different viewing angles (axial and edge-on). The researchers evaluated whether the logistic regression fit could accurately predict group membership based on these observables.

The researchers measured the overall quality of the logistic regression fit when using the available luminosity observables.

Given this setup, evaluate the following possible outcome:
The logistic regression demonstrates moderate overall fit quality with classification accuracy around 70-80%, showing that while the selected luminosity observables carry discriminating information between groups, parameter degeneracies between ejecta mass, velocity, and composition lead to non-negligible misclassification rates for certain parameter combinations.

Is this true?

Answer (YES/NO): NO